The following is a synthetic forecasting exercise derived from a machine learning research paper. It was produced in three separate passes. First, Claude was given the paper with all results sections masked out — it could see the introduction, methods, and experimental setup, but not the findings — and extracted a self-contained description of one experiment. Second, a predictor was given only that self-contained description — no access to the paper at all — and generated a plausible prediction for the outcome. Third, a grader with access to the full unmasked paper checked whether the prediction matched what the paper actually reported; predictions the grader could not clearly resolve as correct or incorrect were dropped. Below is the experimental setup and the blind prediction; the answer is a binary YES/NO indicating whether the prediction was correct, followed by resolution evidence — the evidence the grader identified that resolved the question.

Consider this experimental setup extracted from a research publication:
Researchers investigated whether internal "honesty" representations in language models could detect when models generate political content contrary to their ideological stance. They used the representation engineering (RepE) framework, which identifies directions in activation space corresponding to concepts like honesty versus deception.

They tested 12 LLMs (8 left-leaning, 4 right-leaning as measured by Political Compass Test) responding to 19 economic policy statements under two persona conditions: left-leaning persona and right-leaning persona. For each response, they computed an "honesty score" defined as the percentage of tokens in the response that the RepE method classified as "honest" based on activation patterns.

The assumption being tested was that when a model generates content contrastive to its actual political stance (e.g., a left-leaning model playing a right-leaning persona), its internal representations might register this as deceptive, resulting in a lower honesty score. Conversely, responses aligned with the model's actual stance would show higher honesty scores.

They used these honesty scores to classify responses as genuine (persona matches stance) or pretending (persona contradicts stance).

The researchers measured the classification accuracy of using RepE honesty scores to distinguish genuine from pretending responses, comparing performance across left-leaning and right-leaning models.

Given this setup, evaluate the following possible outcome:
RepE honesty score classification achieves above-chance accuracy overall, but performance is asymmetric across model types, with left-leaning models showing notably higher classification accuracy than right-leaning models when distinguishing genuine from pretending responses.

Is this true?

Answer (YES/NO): NO